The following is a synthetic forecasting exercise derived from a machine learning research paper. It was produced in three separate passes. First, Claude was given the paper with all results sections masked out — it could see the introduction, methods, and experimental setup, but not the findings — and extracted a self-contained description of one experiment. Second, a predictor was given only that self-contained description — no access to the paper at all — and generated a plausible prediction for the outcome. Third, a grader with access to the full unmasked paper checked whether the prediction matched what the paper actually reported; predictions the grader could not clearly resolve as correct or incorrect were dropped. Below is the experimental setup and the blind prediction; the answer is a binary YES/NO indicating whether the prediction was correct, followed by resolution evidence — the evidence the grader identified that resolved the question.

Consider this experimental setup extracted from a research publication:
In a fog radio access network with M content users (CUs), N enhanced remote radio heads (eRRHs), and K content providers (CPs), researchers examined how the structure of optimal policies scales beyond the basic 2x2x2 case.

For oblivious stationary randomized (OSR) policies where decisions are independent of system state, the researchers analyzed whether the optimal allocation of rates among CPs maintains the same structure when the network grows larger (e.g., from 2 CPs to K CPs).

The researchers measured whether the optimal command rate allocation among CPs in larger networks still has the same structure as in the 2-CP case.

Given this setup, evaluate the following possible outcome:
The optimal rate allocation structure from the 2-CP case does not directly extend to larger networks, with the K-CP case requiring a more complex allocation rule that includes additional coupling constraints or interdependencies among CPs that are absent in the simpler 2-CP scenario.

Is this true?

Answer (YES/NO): NO